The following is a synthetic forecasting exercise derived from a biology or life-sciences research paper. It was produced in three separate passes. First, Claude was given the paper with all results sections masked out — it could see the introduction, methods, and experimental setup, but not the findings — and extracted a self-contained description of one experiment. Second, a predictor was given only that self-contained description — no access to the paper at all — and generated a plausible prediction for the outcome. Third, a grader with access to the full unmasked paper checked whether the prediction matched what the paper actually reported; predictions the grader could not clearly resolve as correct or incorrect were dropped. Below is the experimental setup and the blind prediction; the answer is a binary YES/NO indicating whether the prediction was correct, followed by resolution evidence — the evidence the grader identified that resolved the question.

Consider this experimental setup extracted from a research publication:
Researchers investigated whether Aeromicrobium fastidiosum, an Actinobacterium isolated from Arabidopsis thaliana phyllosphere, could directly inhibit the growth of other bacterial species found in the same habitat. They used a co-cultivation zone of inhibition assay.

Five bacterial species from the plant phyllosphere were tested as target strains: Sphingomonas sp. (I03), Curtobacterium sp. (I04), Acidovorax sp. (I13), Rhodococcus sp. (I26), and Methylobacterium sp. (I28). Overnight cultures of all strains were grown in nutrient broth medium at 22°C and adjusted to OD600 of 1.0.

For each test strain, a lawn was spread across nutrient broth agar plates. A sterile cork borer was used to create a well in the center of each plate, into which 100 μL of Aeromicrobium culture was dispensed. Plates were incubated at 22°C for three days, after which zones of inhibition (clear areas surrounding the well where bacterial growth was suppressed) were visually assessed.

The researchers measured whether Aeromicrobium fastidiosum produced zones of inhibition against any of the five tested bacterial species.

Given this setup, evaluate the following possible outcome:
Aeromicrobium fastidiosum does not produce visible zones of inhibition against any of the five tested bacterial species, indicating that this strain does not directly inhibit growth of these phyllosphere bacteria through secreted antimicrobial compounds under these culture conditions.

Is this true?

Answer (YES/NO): NO